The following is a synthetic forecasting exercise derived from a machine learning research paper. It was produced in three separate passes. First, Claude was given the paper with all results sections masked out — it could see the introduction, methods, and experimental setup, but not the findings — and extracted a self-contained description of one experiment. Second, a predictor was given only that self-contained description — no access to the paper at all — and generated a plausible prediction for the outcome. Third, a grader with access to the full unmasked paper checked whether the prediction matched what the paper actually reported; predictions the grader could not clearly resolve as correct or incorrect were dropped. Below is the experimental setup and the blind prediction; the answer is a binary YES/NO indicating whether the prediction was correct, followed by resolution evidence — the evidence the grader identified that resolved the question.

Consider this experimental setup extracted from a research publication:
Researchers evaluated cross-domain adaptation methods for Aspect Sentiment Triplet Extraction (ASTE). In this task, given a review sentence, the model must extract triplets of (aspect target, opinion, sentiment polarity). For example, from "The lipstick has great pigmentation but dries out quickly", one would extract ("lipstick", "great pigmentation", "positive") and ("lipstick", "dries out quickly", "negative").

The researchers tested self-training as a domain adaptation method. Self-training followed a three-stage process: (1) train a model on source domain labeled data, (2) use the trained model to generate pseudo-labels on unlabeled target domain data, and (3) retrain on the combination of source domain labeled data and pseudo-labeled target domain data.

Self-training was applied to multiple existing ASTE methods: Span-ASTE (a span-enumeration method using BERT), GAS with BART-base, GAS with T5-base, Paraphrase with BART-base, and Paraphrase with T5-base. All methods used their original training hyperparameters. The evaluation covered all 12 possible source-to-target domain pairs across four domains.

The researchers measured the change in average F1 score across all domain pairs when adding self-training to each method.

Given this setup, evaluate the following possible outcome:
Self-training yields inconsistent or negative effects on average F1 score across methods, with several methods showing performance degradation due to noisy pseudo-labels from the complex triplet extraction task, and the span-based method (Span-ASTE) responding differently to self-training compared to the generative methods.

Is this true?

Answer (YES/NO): NO